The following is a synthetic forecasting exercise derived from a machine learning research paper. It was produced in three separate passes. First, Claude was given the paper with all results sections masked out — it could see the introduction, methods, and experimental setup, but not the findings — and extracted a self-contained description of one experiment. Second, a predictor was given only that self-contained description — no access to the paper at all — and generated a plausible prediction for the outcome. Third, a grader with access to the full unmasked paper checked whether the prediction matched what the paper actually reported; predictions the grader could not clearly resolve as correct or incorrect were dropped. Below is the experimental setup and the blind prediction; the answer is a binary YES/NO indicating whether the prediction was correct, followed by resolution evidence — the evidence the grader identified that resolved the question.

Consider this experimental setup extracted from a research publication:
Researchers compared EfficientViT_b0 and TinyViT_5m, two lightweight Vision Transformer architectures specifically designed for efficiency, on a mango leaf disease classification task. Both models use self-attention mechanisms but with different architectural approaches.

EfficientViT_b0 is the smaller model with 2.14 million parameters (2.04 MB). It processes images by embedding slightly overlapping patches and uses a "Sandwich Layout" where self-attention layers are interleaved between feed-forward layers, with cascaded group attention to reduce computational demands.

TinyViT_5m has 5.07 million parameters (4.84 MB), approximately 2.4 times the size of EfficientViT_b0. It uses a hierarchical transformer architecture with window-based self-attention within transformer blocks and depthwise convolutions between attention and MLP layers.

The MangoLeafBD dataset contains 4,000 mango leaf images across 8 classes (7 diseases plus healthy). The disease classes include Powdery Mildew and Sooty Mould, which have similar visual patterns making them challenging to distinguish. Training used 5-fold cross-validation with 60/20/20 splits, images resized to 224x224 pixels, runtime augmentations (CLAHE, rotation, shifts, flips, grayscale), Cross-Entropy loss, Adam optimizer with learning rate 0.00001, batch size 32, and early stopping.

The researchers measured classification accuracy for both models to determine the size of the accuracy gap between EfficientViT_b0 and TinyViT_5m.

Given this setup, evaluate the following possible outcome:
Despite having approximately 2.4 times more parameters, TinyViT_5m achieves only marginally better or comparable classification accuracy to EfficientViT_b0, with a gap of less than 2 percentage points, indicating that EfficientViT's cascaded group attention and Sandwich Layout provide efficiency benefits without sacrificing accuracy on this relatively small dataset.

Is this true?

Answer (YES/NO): YES